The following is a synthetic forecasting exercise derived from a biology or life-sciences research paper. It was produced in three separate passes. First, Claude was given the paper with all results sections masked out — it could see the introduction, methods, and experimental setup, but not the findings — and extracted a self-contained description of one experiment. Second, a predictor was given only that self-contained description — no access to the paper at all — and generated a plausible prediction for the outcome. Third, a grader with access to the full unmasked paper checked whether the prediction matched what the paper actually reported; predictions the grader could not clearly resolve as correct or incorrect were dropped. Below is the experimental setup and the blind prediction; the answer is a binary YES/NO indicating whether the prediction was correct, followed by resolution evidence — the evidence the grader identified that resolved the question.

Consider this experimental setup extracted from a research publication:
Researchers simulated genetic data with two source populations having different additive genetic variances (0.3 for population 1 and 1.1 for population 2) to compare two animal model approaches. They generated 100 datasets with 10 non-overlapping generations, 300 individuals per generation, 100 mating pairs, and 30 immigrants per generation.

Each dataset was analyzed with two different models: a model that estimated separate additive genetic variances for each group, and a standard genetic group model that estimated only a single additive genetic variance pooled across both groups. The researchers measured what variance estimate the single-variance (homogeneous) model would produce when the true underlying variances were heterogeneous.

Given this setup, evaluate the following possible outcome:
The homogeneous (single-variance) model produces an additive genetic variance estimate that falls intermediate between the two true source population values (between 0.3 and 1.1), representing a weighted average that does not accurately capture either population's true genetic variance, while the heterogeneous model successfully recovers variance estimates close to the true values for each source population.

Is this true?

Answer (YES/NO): YES